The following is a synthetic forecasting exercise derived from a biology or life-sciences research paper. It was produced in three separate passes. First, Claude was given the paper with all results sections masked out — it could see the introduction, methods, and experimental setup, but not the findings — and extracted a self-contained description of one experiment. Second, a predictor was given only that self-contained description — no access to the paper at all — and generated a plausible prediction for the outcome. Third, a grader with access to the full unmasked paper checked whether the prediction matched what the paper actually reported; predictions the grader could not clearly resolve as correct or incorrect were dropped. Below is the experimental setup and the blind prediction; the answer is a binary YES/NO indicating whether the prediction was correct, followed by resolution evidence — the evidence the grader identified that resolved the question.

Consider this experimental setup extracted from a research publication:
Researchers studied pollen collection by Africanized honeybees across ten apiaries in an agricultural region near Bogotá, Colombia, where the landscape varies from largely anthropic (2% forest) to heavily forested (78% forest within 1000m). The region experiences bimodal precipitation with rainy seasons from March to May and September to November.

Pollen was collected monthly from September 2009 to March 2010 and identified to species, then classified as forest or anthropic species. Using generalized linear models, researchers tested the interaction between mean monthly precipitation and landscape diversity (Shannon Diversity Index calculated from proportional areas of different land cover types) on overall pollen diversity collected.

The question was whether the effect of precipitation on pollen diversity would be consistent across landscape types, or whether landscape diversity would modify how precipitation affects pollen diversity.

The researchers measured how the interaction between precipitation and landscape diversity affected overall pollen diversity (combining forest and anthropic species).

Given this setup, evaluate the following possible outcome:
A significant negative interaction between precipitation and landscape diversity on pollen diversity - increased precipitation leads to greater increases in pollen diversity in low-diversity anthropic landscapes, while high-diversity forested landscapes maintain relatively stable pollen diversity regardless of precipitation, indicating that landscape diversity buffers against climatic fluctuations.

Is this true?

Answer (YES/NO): NO